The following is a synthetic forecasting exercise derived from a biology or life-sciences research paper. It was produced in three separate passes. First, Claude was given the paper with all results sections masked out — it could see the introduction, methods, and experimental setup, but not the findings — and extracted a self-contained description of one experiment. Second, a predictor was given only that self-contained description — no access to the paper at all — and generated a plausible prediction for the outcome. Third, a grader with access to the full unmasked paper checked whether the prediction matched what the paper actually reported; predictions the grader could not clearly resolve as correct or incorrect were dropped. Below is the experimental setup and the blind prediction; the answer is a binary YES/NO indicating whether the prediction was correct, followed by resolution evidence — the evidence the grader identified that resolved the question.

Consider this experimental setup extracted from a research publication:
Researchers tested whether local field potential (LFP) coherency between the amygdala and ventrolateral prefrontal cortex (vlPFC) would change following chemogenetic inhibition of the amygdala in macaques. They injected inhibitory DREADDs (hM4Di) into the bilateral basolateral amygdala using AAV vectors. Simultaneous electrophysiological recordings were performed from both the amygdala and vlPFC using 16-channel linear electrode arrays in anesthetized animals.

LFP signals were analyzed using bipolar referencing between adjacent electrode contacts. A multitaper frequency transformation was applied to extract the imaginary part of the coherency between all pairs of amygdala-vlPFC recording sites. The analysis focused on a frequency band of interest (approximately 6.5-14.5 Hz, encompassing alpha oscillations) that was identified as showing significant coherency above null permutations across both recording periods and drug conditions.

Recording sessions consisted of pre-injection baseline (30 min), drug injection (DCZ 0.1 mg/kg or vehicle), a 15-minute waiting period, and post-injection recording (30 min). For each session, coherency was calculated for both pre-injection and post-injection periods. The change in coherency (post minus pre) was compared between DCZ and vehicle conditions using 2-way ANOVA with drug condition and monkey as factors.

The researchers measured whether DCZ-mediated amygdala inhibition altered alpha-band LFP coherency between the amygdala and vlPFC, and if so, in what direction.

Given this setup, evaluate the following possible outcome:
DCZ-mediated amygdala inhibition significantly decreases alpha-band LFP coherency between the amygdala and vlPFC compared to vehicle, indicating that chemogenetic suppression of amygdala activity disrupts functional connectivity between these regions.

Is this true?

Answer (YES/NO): NO